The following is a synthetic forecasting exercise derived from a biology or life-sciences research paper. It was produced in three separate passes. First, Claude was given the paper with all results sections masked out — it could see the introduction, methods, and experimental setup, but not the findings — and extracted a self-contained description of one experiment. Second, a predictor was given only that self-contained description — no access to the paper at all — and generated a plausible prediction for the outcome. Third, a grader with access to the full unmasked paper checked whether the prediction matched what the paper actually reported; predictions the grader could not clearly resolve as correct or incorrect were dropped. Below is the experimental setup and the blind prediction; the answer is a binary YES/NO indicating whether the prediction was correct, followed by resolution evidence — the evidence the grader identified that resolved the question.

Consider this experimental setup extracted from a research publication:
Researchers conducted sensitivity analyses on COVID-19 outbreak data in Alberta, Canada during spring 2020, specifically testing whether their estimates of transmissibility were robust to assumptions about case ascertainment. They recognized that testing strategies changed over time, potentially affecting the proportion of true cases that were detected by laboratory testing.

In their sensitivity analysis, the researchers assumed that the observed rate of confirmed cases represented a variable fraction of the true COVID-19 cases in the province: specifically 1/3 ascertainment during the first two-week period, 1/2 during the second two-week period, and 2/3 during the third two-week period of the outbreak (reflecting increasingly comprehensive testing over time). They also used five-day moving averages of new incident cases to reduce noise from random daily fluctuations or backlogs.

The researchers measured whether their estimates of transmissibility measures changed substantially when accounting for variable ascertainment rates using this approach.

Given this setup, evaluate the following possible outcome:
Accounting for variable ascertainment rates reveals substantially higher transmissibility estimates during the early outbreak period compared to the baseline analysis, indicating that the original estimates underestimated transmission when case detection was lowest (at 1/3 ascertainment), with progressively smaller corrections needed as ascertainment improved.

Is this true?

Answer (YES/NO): NO